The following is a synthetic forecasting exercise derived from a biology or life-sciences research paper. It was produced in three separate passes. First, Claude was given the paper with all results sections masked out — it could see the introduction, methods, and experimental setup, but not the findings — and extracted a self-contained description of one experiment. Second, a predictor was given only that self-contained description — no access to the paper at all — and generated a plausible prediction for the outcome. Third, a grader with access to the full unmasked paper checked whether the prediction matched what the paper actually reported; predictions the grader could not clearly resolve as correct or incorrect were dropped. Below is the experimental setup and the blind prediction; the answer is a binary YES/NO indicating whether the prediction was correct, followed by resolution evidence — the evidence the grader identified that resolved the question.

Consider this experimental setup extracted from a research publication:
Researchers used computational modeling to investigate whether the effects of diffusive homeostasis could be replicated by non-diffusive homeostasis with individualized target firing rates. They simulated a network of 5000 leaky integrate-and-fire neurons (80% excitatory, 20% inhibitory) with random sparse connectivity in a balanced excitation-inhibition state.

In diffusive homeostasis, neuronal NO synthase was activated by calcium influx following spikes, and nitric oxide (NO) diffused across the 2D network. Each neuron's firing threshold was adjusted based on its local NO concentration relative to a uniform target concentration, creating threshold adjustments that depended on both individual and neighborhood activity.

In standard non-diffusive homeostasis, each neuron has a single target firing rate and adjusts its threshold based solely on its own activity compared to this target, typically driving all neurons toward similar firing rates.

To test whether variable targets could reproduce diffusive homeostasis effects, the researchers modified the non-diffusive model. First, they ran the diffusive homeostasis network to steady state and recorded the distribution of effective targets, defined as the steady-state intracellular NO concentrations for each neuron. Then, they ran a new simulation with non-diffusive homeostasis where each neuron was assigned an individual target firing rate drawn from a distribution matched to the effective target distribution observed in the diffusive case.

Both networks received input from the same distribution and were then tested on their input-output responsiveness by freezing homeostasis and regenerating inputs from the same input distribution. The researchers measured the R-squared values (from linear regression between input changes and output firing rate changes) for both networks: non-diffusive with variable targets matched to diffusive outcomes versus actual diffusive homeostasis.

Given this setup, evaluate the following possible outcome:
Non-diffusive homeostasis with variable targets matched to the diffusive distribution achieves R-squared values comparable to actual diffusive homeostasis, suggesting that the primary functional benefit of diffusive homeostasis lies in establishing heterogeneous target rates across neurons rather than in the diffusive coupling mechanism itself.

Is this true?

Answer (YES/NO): NO